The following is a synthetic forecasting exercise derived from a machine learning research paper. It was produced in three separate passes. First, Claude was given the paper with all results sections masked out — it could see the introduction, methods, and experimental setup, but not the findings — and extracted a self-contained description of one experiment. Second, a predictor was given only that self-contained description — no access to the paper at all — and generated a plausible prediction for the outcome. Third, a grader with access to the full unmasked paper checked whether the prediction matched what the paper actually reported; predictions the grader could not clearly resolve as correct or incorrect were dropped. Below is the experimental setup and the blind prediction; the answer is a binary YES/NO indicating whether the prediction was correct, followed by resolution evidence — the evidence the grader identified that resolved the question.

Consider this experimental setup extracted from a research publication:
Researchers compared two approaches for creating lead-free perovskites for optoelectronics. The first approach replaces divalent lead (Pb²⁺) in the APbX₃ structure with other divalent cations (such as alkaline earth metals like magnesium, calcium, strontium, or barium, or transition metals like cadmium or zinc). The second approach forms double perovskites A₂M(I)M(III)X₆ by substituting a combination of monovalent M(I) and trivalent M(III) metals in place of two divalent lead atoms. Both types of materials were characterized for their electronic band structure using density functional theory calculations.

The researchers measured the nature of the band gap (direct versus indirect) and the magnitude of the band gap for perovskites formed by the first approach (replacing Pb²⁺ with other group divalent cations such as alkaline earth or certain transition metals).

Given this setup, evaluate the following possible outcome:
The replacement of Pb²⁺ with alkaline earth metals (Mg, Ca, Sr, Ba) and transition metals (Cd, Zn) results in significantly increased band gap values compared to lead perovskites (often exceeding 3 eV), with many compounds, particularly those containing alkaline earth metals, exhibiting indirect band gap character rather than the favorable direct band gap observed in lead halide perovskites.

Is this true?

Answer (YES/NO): NO